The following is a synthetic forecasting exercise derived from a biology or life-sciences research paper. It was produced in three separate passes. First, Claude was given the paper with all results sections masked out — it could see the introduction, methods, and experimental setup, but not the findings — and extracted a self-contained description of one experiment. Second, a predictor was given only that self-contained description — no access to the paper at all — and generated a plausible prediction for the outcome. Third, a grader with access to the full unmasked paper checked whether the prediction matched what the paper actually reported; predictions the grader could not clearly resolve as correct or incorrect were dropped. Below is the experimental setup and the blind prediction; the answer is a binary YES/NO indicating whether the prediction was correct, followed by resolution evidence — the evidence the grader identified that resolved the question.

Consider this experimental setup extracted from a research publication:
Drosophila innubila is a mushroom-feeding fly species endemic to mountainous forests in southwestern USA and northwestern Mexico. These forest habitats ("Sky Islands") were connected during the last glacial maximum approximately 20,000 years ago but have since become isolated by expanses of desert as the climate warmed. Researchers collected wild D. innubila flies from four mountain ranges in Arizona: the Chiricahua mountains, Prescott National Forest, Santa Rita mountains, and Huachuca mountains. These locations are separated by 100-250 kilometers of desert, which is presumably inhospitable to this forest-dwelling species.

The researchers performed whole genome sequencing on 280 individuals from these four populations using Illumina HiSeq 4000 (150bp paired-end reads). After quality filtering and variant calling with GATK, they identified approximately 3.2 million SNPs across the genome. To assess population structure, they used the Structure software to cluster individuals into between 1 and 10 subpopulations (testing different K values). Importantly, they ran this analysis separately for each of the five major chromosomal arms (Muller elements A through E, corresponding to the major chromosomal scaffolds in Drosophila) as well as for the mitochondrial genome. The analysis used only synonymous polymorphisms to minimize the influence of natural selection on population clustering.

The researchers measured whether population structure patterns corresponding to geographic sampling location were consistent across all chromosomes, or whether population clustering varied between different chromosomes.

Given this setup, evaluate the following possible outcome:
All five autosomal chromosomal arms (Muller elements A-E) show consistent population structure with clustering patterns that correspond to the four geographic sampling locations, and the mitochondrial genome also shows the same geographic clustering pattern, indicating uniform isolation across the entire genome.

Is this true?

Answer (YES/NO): NO